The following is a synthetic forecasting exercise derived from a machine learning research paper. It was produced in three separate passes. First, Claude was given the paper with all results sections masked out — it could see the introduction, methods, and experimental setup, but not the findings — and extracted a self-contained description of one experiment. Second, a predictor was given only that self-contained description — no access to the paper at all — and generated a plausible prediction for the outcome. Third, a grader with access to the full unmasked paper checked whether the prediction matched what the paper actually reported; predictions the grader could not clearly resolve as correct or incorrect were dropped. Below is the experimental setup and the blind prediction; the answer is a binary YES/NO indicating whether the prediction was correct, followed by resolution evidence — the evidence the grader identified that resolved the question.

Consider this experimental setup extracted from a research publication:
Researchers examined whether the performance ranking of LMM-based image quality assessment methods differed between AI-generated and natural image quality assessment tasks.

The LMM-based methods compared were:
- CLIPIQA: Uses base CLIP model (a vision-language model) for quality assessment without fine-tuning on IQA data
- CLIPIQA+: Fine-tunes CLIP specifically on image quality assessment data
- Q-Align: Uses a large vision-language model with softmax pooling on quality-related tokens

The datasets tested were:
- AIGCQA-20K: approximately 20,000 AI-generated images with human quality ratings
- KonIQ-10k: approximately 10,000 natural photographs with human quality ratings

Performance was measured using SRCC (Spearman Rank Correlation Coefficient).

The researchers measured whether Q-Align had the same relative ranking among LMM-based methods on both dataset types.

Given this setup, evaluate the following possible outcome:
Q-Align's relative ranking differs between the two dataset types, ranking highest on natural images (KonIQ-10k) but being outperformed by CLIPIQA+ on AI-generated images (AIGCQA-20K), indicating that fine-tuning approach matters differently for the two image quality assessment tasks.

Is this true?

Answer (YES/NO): NO